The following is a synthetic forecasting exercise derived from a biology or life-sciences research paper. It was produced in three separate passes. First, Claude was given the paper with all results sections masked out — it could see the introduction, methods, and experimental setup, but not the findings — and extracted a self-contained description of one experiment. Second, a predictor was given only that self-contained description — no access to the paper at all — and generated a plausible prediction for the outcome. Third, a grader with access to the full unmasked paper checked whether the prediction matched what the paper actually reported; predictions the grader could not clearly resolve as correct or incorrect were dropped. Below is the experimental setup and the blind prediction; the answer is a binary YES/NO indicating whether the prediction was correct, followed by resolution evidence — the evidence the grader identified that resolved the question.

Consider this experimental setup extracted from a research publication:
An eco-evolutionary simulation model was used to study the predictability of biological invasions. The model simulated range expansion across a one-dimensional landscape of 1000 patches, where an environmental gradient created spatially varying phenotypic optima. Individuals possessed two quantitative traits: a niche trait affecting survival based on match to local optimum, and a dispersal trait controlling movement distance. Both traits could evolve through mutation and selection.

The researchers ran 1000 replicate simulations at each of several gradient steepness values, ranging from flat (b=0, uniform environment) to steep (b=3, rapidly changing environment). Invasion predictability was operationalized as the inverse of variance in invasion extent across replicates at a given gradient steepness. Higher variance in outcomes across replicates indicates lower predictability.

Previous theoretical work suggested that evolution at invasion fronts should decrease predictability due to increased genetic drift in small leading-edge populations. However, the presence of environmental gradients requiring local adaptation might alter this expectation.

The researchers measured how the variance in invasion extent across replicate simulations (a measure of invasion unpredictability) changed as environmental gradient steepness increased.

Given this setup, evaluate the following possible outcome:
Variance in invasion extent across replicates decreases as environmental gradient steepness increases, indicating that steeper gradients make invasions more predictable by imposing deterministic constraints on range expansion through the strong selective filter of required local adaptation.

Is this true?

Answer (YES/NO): YES